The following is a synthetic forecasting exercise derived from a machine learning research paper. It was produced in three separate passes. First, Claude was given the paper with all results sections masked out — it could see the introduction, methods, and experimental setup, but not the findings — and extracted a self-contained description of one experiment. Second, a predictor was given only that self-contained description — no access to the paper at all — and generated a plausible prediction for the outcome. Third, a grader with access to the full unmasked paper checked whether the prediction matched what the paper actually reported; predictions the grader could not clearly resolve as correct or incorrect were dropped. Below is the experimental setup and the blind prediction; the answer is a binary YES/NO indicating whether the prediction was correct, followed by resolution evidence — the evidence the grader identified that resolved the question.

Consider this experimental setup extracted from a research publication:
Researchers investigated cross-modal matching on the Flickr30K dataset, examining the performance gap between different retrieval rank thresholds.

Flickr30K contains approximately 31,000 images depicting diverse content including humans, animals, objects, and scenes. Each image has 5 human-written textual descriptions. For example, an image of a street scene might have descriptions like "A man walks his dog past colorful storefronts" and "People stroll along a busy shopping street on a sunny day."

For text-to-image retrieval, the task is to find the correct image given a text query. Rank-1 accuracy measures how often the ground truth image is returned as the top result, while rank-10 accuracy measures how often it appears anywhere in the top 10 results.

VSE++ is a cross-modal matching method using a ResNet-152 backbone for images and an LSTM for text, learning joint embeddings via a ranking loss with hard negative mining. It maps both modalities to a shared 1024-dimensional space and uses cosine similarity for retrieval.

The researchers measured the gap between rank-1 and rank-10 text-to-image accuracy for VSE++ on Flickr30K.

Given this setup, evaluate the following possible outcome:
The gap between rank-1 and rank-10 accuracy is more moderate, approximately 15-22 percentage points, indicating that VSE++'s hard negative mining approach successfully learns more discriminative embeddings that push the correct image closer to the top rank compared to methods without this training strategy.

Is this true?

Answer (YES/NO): NO